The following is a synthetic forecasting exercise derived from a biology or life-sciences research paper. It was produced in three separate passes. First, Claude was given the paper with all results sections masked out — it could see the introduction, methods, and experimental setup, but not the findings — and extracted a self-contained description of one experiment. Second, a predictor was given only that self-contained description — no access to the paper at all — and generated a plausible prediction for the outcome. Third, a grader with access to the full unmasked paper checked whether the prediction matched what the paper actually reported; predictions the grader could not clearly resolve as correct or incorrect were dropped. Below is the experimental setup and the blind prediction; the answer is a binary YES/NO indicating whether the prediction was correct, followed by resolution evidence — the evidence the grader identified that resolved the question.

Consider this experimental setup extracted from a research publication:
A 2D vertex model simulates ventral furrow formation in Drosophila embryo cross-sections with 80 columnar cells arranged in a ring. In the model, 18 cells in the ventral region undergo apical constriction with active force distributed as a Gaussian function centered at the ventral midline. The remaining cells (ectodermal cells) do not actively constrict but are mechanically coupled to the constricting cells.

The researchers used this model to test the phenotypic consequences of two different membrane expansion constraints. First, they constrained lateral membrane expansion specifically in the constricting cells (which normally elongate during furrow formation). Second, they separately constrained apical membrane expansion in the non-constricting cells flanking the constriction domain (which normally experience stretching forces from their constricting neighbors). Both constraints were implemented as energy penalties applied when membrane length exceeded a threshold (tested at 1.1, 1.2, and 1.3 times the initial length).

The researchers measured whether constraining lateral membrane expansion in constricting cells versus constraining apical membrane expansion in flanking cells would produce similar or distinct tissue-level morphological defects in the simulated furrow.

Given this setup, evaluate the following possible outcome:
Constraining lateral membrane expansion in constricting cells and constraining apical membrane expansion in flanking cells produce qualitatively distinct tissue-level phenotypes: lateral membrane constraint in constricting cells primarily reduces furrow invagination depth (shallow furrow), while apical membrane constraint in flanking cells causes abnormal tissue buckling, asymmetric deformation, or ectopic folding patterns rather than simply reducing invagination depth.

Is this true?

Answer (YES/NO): NO